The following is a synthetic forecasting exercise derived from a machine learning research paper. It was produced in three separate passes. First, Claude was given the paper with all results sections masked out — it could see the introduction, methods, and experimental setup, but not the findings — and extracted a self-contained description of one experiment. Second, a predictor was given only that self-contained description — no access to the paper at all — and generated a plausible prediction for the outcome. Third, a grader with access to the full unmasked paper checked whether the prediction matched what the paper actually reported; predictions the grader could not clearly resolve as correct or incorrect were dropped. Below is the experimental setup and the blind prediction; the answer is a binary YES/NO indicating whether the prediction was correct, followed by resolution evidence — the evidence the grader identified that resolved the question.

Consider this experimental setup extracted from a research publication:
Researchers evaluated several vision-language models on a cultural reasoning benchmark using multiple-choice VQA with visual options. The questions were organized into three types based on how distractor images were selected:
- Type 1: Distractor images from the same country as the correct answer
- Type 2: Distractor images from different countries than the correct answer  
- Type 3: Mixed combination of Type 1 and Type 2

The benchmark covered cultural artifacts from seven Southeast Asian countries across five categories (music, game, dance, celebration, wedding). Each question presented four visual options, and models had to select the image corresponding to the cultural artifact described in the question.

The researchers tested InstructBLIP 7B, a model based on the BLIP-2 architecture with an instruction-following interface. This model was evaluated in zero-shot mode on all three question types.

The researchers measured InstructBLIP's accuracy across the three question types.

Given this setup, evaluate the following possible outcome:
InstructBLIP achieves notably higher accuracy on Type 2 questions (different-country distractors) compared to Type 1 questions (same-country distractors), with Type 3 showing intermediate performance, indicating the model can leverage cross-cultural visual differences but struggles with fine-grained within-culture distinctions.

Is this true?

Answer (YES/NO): NO